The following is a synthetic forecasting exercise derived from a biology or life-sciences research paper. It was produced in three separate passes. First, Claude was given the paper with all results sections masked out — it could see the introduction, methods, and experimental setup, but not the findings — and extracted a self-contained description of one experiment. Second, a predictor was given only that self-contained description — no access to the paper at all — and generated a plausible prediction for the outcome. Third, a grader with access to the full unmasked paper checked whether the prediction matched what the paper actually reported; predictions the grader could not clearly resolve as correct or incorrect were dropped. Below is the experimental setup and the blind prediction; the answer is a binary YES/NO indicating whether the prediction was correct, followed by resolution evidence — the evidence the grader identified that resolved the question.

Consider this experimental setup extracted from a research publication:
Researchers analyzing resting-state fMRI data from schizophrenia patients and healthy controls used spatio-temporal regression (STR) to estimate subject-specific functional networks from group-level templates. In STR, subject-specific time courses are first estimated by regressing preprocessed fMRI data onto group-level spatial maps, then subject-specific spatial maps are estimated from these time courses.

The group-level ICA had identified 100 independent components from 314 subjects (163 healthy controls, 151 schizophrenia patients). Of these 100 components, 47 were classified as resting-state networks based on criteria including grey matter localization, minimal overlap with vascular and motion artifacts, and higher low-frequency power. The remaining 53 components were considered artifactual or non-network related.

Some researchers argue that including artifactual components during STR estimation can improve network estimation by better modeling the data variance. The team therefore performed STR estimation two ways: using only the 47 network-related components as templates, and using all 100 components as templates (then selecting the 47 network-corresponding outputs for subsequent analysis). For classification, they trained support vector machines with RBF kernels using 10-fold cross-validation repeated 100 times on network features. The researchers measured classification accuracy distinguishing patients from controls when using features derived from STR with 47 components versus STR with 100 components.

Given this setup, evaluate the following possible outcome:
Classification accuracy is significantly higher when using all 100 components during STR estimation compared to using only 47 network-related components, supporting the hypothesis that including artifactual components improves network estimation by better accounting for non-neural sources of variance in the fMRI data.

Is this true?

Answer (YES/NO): NO